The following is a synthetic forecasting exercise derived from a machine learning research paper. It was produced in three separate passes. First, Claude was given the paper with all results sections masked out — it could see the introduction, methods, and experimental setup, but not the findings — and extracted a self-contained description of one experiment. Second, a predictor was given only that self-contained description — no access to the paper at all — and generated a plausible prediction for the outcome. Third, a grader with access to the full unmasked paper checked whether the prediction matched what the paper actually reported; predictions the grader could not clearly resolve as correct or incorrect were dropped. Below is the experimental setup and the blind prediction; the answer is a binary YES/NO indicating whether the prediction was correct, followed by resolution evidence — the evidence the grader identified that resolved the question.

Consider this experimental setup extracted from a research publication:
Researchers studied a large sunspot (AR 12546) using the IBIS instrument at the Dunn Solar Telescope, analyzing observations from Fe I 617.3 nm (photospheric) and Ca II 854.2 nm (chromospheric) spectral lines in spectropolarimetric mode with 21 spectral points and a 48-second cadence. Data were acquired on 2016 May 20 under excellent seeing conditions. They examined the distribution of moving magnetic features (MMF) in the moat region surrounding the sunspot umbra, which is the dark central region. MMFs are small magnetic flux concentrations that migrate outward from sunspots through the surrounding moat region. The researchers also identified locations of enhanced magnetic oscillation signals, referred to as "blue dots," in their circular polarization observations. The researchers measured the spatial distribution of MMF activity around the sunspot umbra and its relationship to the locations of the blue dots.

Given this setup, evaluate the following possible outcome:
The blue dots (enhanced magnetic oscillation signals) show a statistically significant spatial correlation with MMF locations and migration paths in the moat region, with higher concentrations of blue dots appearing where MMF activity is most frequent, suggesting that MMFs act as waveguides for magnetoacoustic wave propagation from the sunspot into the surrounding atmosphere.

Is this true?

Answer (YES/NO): NO